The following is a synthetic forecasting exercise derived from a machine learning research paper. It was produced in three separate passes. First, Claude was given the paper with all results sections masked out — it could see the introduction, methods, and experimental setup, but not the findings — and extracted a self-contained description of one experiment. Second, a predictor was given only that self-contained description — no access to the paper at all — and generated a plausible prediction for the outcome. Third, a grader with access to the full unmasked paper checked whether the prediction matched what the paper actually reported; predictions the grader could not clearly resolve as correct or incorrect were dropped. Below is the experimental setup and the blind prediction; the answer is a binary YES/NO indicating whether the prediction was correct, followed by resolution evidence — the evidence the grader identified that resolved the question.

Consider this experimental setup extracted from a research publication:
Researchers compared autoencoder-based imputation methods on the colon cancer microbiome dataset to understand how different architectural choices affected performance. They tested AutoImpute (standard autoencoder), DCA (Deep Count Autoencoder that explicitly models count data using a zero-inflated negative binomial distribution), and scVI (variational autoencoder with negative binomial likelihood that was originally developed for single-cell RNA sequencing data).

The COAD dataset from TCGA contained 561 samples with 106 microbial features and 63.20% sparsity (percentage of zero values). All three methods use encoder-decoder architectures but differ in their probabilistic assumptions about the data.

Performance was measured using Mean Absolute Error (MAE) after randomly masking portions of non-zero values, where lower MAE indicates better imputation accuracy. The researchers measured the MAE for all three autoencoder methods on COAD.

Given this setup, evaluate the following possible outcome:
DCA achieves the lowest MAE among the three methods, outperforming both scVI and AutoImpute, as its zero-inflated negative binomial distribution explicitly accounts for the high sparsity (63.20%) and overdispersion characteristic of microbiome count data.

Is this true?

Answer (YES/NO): YES